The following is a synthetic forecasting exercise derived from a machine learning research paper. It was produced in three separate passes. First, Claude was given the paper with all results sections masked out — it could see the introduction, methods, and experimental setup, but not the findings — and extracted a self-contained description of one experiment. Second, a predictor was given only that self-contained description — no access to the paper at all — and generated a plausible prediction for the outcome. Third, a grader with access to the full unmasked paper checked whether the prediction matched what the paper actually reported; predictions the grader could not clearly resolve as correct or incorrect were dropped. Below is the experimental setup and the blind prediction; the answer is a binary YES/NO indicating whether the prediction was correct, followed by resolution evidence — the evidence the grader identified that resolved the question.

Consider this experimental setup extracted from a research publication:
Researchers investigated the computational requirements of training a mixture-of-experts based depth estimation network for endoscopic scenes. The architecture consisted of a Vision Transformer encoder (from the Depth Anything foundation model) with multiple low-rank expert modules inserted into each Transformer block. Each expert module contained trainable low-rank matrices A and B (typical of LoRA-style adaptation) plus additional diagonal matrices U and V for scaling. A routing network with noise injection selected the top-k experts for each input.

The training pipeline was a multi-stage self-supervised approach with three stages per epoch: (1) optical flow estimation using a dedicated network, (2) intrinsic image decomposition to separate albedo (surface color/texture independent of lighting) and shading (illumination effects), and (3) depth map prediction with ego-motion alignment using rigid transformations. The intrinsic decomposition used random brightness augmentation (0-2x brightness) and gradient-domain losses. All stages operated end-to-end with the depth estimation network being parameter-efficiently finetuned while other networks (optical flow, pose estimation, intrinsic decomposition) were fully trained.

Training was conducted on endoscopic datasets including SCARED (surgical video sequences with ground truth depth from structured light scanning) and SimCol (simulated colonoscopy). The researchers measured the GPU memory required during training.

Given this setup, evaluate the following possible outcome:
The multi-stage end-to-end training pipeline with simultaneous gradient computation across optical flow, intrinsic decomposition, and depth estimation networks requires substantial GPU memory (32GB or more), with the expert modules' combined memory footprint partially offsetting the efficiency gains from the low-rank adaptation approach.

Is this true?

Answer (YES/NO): NO